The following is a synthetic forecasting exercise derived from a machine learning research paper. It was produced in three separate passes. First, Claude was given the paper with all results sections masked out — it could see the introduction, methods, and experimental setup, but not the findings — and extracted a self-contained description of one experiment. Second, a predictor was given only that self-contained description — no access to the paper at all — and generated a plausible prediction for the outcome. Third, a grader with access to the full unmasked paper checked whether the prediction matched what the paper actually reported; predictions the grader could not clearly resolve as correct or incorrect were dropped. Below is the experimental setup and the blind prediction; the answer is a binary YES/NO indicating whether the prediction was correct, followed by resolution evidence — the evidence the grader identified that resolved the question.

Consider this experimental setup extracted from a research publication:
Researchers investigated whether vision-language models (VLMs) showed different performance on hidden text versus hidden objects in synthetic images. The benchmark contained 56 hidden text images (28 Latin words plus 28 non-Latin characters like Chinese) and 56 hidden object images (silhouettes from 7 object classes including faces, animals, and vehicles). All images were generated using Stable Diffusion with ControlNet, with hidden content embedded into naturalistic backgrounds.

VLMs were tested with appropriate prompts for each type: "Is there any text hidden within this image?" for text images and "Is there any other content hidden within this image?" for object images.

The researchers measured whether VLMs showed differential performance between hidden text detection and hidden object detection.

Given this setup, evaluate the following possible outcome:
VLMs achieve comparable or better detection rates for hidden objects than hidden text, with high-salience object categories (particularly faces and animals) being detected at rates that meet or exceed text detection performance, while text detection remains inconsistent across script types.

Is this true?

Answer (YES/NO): NO